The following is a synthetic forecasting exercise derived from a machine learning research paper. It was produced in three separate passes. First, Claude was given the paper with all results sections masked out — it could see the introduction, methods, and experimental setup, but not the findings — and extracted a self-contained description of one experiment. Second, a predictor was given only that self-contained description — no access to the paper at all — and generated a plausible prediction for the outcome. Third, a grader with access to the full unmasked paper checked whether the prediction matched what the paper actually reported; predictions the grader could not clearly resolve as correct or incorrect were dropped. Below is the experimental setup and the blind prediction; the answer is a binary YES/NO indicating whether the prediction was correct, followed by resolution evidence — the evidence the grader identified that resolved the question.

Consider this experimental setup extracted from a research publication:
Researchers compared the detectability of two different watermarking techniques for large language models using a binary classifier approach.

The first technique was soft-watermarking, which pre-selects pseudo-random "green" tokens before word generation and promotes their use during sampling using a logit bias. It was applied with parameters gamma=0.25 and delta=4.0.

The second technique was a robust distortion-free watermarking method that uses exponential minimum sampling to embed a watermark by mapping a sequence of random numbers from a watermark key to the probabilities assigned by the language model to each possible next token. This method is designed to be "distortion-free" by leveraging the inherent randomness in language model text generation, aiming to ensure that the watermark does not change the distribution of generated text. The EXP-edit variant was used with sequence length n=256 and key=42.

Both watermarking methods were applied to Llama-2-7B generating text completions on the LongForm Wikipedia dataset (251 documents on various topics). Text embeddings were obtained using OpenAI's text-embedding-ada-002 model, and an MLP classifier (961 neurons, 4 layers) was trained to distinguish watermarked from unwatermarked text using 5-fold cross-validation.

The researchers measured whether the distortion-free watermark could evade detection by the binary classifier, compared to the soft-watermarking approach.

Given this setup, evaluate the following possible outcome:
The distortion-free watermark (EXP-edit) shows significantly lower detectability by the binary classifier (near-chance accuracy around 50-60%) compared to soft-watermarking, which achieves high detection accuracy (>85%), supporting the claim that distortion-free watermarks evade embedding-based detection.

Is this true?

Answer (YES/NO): NO